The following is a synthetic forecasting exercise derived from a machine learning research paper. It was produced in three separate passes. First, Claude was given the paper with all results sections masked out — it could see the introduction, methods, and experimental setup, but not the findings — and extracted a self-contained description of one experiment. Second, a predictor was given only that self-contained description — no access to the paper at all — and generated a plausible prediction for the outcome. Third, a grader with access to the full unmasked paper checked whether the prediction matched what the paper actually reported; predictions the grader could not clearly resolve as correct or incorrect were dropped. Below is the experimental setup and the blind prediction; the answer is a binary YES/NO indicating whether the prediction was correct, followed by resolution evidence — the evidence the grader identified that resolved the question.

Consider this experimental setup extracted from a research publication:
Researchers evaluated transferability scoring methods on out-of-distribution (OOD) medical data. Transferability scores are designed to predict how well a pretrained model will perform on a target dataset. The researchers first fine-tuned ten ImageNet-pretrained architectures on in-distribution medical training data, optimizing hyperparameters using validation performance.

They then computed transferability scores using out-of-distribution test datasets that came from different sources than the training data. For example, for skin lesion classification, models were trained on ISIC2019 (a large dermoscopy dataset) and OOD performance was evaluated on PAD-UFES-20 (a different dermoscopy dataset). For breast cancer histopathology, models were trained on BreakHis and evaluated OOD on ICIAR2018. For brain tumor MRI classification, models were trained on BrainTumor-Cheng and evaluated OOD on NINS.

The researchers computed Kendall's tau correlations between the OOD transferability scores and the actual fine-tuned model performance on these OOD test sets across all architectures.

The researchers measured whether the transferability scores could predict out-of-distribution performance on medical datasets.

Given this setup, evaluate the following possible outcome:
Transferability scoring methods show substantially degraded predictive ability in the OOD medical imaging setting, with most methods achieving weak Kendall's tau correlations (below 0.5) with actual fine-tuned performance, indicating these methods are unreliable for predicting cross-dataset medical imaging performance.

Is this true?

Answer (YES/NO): NO